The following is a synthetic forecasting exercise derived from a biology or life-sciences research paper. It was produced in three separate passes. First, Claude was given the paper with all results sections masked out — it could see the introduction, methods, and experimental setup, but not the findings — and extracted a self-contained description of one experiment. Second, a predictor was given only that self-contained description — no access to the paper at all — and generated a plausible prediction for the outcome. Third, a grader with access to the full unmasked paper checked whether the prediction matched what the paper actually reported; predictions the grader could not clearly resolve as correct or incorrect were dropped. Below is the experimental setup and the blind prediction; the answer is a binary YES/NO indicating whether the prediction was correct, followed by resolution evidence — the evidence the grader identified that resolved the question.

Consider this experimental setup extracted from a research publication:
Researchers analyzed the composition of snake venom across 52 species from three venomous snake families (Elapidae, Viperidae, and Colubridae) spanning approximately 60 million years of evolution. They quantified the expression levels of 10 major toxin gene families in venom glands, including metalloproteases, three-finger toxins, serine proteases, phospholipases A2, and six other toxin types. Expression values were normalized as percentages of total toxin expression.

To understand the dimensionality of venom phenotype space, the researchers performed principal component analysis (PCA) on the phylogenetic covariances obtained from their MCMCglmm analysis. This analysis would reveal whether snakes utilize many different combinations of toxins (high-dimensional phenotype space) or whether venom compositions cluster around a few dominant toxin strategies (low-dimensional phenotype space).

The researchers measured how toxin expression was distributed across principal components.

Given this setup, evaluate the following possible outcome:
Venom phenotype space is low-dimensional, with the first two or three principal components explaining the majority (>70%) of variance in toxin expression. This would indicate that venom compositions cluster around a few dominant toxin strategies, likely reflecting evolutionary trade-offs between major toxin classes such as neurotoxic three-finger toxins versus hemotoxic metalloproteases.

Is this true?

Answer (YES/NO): YES